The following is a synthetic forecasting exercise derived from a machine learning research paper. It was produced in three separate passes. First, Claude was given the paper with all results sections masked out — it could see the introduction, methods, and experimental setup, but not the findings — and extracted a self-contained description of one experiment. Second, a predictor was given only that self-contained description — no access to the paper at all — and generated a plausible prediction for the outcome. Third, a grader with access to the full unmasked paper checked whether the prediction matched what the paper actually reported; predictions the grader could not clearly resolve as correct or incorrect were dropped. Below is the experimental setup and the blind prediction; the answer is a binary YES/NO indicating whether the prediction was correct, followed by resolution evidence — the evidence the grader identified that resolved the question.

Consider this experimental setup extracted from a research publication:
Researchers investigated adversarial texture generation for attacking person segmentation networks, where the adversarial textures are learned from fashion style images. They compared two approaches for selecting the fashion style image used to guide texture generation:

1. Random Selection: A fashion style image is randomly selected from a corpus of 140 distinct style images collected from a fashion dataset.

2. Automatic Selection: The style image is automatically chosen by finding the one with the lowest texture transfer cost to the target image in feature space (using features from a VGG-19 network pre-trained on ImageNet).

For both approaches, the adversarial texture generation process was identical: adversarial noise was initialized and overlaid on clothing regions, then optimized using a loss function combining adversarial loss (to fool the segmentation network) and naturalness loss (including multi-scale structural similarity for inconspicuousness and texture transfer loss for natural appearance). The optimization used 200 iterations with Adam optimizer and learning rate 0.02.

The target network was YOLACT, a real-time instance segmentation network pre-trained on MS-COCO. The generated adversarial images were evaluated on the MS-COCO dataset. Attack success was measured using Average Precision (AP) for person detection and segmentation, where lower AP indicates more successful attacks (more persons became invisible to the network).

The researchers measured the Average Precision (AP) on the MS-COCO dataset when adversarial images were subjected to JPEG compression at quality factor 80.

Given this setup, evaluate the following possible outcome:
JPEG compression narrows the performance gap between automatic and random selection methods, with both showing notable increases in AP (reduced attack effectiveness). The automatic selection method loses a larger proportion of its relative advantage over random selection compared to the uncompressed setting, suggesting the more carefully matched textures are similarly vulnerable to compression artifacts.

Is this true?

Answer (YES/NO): NO